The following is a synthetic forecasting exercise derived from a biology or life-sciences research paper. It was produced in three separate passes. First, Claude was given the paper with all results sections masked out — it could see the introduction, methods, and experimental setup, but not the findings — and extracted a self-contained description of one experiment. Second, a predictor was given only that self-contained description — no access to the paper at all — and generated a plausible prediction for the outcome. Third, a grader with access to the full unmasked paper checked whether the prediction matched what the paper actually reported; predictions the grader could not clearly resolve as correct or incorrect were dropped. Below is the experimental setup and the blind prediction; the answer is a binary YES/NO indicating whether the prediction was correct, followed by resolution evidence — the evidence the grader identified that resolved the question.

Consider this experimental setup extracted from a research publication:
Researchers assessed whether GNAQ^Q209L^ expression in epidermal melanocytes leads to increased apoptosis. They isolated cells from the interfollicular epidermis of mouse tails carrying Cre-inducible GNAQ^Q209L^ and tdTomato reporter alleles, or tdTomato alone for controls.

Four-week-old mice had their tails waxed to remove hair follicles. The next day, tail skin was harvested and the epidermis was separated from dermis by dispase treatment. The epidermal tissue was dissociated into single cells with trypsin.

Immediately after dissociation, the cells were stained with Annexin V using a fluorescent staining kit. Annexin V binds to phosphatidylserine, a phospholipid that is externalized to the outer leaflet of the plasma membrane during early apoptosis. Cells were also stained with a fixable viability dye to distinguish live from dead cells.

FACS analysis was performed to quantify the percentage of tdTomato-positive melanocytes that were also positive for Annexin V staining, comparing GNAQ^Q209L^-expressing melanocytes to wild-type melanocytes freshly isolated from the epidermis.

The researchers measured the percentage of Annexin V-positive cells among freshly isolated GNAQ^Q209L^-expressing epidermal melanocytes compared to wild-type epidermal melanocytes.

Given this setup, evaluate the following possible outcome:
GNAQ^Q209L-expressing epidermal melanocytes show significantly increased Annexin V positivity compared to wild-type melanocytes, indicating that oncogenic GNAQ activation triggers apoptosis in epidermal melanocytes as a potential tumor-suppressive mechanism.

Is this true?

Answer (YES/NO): YES